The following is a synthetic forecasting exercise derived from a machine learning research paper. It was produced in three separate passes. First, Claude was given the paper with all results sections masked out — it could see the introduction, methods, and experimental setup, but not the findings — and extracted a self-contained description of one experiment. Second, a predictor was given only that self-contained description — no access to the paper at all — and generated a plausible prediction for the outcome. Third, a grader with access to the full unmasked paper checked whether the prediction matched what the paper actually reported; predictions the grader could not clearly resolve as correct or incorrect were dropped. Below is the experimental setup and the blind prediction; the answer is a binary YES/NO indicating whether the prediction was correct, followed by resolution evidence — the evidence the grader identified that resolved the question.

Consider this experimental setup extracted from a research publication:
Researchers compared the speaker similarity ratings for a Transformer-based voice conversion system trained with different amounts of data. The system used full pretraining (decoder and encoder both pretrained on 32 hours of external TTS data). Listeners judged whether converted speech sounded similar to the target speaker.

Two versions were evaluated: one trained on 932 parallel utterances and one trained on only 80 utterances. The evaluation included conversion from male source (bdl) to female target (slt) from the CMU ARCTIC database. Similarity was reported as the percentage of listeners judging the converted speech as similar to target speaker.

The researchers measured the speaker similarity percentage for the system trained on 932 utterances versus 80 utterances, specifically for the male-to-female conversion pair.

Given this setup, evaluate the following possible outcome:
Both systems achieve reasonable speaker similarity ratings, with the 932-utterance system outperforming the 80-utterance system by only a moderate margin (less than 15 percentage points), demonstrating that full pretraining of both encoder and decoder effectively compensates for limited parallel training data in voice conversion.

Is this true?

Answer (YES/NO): YES